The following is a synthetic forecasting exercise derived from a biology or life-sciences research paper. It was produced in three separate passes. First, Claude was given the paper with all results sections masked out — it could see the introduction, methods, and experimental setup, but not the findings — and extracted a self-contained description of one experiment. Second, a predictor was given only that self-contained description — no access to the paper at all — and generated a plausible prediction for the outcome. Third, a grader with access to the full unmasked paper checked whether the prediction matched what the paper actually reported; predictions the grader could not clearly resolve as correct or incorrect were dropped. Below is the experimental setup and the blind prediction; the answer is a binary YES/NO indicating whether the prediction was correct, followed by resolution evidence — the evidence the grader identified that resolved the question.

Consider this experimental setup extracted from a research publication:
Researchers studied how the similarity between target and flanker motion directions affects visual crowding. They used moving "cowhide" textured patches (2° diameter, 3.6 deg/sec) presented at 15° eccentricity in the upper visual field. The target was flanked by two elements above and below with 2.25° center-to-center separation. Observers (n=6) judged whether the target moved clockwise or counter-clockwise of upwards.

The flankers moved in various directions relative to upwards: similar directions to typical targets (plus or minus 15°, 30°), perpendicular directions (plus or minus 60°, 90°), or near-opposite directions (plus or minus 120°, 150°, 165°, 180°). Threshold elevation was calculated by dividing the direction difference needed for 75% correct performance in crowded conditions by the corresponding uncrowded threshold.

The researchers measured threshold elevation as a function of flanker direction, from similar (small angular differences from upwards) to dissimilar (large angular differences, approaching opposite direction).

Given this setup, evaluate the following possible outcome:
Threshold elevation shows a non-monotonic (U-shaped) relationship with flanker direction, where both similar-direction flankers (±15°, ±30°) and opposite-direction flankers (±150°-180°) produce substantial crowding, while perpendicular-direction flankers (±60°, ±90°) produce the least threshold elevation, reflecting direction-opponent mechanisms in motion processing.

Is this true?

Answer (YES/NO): NO